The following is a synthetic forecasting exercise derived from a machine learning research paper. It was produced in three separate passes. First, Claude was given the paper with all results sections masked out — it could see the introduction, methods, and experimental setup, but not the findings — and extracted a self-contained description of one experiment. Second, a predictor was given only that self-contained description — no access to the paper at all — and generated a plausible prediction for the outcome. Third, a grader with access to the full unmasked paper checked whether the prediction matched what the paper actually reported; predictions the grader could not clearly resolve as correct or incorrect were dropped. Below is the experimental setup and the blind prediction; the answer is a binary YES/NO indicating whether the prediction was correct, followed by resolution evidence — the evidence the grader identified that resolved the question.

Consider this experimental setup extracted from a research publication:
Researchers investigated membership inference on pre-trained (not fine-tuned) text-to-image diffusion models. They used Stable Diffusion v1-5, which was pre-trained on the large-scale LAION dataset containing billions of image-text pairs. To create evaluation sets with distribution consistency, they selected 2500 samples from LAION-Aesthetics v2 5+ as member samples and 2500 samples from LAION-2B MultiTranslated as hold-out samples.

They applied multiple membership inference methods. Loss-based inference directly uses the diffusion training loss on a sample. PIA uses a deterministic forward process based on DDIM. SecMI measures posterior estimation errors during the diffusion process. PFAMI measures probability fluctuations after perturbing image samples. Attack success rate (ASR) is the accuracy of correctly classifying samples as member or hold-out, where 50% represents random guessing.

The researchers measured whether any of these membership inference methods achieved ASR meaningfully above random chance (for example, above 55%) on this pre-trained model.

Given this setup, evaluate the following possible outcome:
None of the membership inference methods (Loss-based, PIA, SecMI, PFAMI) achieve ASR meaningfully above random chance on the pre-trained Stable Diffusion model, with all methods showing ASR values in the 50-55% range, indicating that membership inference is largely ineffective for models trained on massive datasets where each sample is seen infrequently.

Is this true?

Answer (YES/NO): NO